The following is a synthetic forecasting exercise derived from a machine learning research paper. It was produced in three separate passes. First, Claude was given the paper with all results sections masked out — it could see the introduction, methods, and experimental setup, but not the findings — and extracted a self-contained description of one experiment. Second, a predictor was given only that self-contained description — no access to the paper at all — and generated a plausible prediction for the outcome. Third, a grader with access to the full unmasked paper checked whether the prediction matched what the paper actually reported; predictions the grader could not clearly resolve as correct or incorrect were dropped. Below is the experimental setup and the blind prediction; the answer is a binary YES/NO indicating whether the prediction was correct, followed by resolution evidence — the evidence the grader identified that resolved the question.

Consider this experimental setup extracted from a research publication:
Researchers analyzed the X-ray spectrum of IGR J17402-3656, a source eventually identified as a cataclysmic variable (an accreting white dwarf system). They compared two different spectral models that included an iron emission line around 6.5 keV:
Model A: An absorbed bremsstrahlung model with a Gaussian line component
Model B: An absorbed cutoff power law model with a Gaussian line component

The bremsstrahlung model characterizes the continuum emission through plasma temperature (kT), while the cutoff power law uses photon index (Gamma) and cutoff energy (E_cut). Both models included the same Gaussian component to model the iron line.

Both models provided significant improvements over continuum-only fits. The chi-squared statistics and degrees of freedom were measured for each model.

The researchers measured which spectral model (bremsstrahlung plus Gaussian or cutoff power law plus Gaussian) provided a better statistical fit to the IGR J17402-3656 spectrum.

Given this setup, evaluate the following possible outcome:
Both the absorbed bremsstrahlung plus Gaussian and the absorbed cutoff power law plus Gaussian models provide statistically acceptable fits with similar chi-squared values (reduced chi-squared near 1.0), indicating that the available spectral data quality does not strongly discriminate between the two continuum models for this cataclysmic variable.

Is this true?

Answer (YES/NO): NO